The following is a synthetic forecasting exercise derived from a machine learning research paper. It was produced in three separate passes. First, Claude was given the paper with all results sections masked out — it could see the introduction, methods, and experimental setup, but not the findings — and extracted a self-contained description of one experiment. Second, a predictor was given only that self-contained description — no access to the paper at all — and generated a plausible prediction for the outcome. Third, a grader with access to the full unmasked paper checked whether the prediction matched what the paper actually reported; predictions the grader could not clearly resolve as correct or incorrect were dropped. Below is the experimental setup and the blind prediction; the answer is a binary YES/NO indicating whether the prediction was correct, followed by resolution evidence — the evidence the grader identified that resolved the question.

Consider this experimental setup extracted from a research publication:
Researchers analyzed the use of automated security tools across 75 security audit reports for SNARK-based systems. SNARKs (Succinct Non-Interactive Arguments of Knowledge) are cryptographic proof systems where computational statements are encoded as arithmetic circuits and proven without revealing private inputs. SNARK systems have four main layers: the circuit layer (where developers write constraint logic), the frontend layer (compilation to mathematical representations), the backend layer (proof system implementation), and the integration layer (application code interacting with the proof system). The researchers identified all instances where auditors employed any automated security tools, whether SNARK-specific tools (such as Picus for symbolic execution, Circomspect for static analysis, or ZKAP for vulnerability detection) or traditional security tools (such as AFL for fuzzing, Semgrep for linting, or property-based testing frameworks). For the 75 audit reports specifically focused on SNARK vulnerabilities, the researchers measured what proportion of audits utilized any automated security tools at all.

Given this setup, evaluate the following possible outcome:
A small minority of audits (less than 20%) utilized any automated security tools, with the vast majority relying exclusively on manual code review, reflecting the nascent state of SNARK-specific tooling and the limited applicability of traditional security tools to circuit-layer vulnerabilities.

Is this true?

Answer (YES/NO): YES